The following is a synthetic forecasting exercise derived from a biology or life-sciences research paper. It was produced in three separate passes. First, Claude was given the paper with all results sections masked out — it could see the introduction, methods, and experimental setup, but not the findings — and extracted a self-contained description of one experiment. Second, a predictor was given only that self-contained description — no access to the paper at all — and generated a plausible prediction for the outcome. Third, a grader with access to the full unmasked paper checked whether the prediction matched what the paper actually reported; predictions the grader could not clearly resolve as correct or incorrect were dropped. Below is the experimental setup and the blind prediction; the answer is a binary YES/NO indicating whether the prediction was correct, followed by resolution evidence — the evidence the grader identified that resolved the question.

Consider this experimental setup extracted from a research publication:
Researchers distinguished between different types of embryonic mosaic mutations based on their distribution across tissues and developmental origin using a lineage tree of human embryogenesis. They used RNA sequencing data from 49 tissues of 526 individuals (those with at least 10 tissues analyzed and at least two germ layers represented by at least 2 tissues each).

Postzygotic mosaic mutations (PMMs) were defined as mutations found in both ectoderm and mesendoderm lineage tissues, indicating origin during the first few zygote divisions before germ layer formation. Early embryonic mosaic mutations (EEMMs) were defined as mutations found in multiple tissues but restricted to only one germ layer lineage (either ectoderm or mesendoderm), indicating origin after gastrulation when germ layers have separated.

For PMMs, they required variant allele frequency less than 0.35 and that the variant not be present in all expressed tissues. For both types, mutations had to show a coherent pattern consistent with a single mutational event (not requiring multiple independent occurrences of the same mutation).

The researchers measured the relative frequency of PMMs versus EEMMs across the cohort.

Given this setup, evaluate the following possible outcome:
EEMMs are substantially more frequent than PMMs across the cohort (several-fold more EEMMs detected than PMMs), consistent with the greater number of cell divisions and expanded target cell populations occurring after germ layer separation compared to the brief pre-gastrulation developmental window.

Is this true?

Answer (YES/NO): NO